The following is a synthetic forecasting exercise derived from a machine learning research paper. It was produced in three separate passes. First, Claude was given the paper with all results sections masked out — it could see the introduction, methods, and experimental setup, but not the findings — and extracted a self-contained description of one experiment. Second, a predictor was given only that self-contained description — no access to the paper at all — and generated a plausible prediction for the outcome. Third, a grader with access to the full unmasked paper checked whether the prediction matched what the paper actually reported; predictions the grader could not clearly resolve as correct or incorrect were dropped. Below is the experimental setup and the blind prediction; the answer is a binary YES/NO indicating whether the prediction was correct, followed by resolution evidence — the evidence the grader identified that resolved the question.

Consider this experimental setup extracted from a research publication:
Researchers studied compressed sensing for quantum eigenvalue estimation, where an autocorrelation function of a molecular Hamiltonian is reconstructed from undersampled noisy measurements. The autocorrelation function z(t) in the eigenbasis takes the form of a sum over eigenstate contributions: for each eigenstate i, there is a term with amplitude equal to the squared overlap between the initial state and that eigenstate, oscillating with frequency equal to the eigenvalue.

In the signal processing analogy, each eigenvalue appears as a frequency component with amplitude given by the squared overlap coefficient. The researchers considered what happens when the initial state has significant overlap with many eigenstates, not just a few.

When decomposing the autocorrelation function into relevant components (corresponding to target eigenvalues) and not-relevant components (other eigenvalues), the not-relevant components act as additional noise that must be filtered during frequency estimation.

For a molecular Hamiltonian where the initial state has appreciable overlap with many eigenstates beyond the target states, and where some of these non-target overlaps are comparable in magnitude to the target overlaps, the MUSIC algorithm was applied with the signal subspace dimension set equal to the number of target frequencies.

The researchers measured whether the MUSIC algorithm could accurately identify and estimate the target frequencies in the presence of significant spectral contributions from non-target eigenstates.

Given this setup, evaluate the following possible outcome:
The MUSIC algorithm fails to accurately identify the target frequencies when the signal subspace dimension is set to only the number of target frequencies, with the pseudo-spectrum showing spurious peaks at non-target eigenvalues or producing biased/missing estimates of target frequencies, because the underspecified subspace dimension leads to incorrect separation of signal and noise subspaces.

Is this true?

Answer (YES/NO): NO